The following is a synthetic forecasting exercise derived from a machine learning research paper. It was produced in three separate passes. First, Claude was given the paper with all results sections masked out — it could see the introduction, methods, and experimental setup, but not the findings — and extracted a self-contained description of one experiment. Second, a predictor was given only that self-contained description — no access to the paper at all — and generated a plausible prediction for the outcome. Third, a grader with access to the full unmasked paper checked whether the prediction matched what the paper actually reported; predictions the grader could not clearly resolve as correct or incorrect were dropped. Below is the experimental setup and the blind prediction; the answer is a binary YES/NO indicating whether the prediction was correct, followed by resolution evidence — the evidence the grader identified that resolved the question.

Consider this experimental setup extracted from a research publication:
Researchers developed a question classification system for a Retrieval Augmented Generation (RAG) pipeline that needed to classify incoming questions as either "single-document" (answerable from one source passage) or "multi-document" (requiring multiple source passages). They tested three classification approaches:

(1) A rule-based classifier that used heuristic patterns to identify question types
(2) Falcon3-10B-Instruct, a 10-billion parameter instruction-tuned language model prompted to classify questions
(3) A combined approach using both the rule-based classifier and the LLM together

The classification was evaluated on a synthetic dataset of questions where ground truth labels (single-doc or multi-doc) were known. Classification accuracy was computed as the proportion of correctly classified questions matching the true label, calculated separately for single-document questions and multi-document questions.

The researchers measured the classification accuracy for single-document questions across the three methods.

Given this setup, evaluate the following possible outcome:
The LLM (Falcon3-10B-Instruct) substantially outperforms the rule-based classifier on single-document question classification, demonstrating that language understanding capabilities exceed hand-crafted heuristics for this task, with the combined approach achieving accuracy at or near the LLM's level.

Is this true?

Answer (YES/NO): YES